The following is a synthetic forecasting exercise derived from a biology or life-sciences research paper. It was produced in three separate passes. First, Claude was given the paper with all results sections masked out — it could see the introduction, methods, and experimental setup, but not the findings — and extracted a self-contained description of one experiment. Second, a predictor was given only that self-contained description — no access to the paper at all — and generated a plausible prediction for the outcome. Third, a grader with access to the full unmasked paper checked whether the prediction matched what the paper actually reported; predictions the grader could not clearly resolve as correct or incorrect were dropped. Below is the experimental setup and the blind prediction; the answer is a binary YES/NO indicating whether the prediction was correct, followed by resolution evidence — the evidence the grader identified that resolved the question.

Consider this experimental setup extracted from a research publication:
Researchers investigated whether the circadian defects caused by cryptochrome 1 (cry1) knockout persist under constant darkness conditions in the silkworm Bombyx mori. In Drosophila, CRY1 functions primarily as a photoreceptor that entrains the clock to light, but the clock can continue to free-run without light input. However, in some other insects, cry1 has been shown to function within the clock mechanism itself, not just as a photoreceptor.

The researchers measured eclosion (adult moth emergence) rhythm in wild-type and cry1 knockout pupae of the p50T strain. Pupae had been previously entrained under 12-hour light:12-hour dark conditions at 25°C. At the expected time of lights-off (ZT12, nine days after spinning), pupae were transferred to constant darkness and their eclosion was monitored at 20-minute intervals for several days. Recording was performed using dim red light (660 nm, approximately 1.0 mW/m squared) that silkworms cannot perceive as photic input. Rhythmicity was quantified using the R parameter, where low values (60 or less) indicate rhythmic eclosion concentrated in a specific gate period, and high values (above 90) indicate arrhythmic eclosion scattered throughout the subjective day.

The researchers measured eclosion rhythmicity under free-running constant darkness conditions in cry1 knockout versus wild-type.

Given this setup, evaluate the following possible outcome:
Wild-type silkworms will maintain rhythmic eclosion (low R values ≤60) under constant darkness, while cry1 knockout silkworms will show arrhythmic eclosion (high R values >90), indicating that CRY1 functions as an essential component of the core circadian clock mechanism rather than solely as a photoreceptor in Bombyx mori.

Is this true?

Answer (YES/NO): YES